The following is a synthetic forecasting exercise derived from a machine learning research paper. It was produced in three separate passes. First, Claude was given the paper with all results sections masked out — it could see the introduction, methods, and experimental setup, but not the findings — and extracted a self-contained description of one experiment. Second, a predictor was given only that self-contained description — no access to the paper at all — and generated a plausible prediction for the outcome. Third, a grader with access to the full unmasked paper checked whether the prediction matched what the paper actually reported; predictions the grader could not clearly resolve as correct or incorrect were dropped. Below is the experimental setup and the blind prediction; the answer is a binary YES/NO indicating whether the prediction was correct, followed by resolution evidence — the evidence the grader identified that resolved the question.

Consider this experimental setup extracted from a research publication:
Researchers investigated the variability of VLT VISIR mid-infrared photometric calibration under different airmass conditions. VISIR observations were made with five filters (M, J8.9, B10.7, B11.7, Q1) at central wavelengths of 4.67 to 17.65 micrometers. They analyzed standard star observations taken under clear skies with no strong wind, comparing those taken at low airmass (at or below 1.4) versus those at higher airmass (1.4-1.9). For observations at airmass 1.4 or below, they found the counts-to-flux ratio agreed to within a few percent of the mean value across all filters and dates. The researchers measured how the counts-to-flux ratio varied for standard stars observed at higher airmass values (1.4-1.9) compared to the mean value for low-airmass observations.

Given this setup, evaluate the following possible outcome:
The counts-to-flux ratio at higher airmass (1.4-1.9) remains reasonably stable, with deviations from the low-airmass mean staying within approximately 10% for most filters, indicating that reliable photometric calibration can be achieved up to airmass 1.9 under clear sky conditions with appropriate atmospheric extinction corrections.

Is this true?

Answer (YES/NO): YES